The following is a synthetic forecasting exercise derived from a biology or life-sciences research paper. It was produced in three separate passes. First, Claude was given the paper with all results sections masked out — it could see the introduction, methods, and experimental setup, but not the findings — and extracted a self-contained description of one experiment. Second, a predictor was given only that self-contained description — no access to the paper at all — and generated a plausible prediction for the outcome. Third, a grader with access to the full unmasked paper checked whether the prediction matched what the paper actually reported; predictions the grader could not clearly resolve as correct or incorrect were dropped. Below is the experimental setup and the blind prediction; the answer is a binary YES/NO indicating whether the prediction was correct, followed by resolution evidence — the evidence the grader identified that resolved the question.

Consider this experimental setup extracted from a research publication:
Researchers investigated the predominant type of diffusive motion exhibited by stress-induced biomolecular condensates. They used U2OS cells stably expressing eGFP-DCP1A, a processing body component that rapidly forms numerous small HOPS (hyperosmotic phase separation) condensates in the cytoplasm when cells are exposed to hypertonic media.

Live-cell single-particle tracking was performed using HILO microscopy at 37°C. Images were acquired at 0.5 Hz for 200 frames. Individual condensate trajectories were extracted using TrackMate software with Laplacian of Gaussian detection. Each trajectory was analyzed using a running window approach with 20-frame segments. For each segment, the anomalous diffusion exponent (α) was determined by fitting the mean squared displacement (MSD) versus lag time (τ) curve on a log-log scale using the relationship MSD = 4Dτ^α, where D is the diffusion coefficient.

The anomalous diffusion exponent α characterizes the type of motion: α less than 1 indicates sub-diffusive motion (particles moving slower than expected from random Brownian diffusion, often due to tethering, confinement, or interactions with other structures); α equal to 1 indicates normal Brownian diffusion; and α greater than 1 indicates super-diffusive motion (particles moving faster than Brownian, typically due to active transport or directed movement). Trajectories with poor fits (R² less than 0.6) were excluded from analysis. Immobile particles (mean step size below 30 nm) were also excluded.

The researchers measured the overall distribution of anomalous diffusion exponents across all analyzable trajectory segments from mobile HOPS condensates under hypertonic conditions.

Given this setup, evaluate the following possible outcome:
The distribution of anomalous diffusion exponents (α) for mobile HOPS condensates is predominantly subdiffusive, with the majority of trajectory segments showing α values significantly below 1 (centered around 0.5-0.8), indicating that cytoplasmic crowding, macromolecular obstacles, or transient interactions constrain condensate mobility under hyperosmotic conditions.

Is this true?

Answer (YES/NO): YES